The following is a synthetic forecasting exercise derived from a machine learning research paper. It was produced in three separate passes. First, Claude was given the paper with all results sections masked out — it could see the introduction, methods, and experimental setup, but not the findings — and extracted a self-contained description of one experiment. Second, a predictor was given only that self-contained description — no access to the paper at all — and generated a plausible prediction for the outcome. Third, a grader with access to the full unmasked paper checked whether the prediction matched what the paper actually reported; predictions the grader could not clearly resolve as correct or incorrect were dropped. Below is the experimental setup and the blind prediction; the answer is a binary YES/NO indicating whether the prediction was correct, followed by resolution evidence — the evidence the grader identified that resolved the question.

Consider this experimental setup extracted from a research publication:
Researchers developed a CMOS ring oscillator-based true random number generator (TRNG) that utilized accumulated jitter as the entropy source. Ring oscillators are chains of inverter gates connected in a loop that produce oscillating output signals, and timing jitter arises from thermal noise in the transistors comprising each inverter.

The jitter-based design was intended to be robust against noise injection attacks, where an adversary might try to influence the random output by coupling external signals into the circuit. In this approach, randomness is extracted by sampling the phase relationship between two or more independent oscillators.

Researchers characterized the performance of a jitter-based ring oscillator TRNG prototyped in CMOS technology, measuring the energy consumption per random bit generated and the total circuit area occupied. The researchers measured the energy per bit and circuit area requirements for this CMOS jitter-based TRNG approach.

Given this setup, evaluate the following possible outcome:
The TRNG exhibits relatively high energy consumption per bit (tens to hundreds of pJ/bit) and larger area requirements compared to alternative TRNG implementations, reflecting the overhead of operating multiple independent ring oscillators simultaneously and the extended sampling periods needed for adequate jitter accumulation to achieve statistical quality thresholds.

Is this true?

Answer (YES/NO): NO